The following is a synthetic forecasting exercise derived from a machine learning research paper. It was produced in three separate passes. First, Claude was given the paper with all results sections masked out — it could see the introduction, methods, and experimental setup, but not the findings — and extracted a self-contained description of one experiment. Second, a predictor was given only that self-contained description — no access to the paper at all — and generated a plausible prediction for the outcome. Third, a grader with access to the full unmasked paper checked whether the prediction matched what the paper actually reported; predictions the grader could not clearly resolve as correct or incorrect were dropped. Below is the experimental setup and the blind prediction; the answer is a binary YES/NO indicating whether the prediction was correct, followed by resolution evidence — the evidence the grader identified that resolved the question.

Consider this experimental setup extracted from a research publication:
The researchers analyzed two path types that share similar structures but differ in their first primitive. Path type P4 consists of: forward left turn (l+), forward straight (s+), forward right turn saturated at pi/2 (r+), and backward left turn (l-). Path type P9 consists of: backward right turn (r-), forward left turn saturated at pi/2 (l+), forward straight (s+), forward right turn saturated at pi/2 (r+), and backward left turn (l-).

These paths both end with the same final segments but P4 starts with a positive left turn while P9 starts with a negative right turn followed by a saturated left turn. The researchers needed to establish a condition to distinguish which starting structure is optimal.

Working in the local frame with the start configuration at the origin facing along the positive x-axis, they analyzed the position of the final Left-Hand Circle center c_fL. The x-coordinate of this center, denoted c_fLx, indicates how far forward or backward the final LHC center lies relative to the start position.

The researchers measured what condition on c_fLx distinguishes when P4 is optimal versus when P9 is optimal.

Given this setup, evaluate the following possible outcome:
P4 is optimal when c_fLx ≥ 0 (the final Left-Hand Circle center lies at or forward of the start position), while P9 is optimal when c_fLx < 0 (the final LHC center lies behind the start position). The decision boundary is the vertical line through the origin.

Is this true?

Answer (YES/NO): NO